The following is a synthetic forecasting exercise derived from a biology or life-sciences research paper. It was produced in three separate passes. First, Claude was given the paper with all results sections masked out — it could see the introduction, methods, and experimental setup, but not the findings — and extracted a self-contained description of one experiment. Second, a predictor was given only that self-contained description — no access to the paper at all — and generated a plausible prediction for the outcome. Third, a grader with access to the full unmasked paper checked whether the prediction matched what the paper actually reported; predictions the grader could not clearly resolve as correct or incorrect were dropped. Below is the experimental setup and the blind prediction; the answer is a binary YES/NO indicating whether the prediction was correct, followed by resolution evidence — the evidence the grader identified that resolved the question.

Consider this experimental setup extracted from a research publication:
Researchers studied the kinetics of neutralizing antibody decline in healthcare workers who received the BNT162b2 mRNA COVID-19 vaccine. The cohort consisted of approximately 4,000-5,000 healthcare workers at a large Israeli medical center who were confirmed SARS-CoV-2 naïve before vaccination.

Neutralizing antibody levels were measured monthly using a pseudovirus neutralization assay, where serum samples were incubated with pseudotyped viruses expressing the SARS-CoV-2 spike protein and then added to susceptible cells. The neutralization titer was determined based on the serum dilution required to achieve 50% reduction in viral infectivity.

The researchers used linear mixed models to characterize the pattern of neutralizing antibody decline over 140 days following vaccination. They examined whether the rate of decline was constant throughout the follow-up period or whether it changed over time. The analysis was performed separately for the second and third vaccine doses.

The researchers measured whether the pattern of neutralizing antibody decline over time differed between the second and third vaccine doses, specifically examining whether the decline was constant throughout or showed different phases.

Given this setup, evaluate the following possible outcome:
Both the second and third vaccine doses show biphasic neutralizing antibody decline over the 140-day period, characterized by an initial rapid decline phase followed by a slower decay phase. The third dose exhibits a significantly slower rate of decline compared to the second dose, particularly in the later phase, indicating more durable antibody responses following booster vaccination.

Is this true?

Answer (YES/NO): NO